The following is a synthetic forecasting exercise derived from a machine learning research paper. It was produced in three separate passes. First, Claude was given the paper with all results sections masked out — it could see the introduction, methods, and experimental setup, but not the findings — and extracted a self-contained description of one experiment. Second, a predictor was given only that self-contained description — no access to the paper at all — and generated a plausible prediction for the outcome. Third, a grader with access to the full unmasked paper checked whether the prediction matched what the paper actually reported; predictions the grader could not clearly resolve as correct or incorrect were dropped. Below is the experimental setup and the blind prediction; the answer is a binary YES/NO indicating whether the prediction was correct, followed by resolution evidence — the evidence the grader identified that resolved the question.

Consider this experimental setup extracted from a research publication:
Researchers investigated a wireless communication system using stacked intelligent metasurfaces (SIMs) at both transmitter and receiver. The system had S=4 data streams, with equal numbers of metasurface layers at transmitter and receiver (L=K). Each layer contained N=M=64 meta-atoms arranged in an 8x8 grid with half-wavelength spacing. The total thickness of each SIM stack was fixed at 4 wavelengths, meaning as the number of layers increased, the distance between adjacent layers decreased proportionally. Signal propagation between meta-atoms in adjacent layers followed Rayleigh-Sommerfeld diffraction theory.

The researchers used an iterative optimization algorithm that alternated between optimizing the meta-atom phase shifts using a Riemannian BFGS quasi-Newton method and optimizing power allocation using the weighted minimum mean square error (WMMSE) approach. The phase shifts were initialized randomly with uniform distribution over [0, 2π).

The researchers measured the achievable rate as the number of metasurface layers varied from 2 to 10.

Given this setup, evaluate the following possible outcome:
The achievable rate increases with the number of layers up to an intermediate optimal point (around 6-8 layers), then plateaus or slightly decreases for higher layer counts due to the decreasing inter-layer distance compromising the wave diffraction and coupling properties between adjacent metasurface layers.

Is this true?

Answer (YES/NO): NO